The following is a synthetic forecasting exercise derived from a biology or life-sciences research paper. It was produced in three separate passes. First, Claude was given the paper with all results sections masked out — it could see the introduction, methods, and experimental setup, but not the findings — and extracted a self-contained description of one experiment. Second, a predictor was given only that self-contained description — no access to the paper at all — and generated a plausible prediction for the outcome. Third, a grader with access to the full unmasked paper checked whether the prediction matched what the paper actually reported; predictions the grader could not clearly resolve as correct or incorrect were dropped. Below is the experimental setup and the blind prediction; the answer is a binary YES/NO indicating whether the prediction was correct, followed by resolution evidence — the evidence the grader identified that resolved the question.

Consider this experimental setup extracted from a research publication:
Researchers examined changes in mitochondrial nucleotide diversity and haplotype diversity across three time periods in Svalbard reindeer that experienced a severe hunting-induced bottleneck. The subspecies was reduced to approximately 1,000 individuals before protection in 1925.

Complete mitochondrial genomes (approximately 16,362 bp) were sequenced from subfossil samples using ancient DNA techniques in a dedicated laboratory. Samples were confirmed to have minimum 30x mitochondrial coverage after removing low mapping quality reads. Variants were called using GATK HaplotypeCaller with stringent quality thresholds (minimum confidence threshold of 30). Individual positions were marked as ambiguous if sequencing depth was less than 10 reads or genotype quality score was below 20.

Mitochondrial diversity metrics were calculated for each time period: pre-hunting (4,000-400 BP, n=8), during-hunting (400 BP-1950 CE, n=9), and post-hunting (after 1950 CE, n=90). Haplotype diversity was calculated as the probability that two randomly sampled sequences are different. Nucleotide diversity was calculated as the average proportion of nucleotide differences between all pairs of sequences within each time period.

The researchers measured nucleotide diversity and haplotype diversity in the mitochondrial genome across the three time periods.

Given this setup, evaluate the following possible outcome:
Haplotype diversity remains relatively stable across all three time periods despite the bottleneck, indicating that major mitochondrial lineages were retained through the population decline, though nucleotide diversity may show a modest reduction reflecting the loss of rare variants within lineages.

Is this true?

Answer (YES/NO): NO